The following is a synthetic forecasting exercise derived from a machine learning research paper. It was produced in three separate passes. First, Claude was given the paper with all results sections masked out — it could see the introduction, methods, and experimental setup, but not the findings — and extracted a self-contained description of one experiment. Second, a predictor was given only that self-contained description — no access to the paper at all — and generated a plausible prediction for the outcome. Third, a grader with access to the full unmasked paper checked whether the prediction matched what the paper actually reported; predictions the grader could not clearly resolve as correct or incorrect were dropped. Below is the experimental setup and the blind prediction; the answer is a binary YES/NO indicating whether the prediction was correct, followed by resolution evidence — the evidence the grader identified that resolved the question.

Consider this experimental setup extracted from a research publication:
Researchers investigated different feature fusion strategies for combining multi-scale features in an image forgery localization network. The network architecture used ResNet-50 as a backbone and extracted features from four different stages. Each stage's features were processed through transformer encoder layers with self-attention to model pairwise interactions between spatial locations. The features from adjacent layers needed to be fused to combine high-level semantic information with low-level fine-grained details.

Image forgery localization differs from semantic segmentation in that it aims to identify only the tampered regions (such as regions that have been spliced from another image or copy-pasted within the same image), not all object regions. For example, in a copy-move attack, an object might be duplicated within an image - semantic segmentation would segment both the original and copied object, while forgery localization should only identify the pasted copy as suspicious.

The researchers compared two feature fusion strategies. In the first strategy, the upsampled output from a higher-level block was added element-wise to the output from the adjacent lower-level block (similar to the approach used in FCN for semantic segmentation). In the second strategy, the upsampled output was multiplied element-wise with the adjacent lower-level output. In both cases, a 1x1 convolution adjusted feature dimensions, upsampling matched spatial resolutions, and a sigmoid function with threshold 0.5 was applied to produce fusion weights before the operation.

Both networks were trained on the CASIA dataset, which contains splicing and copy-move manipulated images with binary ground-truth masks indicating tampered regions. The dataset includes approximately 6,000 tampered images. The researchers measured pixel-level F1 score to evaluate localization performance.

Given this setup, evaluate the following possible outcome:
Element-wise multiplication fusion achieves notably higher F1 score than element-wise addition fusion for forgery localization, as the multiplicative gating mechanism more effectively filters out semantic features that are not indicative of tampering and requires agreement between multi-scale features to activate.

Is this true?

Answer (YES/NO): YES